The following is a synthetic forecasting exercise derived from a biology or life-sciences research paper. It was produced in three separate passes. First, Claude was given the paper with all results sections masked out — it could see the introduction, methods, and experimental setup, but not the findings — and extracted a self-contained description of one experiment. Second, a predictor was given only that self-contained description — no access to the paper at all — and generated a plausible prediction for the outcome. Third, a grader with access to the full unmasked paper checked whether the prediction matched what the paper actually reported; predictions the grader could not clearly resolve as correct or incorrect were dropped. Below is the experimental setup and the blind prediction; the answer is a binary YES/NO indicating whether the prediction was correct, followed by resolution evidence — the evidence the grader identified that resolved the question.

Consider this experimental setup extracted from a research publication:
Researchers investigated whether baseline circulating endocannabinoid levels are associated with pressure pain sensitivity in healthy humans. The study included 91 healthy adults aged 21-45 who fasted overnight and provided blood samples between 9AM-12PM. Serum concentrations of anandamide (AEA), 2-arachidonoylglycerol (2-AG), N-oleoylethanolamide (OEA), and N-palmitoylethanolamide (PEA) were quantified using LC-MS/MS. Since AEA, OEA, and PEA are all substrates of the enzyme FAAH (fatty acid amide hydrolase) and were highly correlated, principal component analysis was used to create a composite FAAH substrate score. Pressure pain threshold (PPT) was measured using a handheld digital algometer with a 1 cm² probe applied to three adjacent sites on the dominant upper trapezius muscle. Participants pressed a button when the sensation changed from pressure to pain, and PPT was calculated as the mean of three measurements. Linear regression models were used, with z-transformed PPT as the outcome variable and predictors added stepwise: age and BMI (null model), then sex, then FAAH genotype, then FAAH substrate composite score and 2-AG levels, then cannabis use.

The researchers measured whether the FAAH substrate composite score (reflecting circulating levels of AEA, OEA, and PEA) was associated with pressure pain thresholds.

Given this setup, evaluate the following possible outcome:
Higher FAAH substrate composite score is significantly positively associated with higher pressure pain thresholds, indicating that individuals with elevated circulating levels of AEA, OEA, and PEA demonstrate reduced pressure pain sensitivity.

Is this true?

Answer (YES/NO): NO